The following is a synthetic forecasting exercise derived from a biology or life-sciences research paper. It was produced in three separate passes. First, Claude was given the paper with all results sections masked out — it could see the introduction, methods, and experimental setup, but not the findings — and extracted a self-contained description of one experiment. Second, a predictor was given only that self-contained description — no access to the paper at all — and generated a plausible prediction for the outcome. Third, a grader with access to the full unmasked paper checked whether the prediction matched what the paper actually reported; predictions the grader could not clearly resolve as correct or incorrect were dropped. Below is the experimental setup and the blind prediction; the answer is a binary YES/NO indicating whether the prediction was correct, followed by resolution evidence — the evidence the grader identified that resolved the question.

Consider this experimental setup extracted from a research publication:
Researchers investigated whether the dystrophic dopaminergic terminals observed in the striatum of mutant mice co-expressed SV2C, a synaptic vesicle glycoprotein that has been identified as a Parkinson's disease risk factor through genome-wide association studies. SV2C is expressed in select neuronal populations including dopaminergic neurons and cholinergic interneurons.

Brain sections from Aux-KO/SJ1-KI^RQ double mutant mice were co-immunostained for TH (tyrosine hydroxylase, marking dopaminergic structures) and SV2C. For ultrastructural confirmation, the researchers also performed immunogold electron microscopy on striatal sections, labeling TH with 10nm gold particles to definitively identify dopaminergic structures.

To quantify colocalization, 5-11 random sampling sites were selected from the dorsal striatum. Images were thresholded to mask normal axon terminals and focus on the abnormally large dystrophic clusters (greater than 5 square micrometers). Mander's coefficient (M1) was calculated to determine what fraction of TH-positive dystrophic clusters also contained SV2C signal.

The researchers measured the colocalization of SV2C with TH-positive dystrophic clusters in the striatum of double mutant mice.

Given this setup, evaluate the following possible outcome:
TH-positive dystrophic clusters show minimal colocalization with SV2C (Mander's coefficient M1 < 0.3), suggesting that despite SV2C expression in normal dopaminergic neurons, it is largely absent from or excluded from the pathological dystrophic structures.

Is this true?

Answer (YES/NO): NO